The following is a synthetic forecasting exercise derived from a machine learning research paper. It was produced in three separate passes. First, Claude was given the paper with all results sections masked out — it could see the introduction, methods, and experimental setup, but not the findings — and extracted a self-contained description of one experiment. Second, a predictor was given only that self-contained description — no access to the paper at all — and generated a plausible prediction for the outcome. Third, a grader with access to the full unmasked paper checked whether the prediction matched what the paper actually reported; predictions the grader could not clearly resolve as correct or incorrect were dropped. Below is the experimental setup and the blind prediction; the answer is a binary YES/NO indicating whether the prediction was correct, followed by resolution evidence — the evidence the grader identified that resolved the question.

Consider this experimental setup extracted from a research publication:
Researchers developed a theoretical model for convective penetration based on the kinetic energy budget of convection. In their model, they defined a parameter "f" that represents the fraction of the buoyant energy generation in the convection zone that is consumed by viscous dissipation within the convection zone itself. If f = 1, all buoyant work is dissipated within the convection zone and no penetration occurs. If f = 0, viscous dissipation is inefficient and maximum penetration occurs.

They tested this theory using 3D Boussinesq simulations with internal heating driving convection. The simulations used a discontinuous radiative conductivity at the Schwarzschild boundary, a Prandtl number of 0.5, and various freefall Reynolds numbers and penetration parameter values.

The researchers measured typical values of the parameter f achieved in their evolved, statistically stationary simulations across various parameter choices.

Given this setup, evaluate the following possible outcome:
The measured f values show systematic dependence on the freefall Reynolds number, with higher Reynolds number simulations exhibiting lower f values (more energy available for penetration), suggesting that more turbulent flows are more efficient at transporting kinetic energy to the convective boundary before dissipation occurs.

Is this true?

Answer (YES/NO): NO